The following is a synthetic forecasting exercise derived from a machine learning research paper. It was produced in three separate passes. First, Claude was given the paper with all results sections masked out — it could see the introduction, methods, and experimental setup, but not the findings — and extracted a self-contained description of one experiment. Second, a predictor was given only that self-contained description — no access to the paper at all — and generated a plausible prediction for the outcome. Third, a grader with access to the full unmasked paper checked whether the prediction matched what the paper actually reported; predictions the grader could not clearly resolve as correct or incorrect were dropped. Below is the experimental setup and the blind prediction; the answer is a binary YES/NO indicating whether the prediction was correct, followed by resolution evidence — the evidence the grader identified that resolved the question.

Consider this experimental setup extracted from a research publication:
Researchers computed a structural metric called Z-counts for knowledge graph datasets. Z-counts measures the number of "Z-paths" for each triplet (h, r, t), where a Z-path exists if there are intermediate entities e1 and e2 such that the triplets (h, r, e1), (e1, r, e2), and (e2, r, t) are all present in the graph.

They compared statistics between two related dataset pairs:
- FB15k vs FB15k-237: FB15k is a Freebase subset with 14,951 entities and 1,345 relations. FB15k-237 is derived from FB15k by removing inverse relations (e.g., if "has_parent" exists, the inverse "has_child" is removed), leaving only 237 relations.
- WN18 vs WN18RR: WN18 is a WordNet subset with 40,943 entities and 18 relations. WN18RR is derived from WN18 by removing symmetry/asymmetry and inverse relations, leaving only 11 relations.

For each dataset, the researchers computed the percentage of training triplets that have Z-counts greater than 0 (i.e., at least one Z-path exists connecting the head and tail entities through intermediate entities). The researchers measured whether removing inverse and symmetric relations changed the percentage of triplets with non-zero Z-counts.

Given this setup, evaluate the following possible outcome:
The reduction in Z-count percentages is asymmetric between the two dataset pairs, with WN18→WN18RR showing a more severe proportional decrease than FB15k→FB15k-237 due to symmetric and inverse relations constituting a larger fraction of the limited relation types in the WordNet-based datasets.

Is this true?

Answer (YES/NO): NO